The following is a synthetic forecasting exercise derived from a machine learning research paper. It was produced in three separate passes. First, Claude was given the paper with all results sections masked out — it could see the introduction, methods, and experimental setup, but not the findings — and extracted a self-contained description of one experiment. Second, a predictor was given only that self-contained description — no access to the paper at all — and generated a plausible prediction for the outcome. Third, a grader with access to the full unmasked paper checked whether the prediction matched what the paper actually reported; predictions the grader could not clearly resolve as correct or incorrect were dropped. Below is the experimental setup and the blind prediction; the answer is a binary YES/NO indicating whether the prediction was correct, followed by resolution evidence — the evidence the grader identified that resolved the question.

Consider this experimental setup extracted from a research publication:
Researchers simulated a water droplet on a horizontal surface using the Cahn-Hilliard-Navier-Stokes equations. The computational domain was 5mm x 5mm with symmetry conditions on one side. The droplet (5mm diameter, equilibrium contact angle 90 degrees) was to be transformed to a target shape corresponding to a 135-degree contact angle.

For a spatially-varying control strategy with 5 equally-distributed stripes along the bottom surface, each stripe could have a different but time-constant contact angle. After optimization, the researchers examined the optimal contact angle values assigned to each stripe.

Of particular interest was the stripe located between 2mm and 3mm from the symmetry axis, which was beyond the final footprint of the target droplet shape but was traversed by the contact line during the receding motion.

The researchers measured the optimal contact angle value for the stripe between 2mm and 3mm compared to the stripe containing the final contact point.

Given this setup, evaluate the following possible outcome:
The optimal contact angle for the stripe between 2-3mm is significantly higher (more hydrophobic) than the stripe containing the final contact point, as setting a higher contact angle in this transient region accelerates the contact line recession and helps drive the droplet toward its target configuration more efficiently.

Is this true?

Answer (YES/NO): NO